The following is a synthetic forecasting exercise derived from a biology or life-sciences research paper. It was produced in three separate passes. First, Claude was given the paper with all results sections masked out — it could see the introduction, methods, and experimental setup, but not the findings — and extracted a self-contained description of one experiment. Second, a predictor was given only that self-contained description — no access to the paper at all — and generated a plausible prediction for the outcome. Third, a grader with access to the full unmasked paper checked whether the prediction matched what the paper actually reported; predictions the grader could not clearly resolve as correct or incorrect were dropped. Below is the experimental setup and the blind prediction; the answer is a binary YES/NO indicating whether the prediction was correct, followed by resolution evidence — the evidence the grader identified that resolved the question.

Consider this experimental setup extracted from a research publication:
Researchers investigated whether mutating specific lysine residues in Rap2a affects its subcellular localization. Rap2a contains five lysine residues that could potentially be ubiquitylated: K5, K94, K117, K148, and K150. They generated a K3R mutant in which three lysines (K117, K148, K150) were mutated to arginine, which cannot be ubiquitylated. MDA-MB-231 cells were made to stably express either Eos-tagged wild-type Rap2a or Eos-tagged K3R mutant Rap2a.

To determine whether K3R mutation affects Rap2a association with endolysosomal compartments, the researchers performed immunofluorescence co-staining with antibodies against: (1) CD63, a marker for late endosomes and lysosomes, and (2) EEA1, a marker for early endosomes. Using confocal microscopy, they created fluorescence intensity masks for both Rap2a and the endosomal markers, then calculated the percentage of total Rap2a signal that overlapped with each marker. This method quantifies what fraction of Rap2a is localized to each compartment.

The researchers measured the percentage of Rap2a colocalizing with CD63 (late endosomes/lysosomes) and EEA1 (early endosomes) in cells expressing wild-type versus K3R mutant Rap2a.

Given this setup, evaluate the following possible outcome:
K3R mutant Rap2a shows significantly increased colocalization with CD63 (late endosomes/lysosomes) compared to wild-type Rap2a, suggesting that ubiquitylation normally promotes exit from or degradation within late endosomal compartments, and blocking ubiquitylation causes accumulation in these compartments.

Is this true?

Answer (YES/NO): YES